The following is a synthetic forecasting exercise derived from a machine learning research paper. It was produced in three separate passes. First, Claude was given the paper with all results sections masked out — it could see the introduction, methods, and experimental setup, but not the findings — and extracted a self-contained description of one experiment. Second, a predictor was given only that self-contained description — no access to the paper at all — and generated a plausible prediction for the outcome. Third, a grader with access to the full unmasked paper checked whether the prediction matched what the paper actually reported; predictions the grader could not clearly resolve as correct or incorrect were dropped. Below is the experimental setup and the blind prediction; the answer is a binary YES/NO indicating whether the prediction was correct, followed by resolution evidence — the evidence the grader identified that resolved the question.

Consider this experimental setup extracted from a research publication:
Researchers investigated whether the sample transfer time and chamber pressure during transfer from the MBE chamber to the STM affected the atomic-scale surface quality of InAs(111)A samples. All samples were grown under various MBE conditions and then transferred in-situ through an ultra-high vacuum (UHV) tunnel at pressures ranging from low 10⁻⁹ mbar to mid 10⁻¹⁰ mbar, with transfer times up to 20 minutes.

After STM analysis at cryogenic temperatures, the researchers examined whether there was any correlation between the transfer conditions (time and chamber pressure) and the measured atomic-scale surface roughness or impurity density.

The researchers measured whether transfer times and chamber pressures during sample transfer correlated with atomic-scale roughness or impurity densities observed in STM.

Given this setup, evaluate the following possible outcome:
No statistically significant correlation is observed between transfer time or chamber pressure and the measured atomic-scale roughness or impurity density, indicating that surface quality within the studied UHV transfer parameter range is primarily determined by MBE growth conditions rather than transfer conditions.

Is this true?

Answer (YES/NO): YES